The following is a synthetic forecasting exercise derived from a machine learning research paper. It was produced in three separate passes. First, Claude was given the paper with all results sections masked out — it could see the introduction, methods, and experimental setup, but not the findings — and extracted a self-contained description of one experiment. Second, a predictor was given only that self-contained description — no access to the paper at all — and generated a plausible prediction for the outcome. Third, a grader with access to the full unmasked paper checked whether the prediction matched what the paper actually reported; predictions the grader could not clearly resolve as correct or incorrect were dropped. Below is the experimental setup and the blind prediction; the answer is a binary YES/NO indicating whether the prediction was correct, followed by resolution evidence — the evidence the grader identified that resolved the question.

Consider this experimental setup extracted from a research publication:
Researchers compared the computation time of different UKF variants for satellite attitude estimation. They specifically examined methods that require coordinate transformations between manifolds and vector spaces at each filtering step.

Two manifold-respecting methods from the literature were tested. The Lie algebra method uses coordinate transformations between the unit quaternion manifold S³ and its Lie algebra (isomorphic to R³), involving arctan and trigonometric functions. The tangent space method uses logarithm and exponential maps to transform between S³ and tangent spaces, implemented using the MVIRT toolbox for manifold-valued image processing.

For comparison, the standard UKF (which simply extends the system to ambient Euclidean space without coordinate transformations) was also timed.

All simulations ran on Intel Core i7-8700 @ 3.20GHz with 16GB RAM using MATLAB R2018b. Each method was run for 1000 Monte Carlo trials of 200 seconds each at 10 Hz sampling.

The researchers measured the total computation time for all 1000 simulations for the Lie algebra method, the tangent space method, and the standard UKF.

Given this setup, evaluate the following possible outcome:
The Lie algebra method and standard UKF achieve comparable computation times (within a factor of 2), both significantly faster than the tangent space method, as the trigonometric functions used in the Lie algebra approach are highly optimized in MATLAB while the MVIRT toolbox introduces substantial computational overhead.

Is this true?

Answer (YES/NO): NO